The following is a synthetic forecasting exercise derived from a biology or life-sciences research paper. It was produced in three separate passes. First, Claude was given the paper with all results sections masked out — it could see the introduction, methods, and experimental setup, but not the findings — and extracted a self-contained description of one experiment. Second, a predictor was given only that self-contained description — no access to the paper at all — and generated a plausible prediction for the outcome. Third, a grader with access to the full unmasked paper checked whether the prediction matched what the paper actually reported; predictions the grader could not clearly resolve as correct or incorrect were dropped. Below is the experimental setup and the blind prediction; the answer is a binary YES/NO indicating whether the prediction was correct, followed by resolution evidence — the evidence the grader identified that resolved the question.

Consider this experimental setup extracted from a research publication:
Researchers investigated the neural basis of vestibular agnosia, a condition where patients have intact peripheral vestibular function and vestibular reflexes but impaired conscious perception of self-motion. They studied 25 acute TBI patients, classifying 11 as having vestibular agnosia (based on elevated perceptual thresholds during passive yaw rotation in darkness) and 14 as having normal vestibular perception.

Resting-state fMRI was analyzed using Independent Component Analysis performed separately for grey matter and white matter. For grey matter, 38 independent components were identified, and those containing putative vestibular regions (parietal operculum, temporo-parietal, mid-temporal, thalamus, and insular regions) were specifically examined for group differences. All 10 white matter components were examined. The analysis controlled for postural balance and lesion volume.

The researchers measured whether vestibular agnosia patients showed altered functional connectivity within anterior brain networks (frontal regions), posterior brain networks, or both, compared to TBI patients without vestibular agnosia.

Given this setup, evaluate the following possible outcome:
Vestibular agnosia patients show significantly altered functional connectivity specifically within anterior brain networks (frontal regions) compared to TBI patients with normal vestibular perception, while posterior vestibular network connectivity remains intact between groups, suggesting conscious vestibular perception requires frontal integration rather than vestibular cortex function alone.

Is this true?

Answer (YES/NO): NO